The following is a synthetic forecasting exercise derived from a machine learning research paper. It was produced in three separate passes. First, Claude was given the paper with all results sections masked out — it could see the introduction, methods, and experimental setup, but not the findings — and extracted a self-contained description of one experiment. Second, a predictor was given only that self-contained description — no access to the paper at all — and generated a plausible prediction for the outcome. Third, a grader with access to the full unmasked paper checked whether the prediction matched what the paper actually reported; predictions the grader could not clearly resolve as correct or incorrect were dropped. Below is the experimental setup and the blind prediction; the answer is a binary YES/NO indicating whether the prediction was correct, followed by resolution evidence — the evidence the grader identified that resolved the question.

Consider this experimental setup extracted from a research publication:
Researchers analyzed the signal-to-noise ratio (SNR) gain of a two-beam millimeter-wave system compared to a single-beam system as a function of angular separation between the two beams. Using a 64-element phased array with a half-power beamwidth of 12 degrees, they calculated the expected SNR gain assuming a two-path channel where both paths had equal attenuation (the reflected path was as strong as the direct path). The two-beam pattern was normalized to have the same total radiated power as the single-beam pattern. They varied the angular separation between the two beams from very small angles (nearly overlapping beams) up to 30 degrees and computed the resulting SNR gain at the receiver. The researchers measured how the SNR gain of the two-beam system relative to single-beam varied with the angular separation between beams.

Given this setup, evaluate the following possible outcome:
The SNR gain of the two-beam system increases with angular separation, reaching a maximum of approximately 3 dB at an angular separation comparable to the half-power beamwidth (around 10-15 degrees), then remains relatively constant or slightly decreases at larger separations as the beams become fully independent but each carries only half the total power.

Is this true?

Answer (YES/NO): YES